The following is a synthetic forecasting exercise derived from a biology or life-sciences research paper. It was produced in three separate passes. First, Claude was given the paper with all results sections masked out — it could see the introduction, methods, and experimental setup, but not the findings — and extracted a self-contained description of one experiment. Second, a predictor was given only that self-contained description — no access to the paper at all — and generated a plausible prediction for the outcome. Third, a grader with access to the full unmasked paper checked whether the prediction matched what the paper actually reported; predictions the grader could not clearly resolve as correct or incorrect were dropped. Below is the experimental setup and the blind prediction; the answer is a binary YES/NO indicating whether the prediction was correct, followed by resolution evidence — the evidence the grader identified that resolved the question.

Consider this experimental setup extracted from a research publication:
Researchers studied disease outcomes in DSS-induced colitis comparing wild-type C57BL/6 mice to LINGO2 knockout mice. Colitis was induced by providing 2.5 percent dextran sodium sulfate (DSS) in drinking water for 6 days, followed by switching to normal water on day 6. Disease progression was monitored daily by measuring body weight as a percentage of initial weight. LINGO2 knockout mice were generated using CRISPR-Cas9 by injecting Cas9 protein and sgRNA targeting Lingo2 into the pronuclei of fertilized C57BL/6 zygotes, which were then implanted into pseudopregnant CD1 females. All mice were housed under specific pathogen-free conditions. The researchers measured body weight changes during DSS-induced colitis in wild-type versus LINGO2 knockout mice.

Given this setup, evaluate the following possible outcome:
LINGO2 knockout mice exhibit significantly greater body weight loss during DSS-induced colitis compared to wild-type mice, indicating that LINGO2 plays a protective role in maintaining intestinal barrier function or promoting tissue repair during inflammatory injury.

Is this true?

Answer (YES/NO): YES